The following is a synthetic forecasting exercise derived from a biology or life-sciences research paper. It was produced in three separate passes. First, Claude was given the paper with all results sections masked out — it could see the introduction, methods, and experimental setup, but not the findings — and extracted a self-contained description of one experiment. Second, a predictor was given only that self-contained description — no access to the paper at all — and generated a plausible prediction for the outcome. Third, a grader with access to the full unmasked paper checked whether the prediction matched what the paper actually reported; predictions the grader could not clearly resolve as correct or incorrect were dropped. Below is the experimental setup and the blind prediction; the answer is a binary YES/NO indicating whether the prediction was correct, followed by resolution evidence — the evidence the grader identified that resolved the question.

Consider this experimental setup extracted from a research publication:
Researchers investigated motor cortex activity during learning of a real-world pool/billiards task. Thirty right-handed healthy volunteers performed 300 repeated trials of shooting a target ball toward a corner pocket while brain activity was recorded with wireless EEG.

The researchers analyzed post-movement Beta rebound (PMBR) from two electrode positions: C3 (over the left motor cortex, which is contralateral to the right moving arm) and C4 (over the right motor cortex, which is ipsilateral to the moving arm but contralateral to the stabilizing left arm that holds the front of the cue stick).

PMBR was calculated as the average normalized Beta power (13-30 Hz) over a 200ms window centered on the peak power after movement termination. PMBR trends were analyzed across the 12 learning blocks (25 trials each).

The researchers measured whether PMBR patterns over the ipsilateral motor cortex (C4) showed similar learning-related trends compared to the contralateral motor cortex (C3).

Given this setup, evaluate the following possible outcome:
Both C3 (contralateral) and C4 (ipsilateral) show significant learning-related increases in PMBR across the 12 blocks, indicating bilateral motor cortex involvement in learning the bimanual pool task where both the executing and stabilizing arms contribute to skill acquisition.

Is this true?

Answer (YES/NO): NO